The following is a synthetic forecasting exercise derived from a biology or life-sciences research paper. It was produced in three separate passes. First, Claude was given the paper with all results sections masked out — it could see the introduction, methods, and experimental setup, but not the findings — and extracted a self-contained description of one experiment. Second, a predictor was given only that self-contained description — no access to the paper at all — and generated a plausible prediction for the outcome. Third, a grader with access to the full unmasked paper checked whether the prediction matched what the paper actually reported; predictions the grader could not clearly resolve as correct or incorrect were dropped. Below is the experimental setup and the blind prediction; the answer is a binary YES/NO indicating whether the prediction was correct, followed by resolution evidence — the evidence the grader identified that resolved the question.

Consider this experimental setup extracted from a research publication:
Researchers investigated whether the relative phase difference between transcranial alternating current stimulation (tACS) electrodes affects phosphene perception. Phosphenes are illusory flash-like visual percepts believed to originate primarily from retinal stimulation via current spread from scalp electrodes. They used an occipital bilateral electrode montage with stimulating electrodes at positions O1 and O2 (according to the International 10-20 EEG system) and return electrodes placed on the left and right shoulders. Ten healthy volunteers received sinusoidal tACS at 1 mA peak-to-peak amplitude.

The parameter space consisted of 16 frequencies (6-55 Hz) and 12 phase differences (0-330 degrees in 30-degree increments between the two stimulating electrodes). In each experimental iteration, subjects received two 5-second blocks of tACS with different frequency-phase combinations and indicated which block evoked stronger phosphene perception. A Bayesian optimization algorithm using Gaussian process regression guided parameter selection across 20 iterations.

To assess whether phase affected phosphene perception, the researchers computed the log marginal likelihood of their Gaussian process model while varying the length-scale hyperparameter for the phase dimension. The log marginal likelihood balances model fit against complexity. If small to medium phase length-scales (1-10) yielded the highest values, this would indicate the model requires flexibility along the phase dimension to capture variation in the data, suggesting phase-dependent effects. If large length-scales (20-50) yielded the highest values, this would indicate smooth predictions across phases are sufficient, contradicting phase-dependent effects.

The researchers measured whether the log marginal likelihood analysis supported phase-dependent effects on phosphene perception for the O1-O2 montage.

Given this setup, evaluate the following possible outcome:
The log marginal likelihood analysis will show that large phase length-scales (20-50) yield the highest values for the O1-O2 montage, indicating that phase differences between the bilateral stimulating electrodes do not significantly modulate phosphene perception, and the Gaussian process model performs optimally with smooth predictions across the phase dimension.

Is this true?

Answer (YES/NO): NO